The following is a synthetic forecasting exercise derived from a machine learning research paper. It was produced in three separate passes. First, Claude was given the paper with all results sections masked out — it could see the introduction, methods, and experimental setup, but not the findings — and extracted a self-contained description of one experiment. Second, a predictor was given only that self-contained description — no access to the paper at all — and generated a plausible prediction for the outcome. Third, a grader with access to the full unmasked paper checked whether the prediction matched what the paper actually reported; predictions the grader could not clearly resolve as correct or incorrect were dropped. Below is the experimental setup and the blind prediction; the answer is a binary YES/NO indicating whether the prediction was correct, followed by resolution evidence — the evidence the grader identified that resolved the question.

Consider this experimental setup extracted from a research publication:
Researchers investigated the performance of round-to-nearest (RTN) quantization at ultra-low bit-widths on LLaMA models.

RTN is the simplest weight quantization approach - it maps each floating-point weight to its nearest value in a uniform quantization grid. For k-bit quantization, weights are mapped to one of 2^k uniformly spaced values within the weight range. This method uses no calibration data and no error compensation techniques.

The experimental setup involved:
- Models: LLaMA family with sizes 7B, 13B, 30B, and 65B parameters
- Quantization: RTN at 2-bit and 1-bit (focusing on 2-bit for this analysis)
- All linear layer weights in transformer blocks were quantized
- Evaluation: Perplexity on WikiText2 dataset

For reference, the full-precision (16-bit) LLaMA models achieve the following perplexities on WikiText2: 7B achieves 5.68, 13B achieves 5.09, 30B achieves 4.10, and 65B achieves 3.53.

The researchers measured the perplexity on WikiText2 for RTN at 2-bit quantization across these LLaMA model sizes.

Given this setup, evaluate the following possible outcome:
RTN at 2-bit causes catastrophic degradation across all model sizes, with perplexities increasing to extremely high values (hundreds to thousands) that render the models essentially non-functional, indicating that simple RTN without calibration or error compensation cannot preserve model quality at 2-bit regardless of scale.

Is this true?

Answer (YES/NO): NO